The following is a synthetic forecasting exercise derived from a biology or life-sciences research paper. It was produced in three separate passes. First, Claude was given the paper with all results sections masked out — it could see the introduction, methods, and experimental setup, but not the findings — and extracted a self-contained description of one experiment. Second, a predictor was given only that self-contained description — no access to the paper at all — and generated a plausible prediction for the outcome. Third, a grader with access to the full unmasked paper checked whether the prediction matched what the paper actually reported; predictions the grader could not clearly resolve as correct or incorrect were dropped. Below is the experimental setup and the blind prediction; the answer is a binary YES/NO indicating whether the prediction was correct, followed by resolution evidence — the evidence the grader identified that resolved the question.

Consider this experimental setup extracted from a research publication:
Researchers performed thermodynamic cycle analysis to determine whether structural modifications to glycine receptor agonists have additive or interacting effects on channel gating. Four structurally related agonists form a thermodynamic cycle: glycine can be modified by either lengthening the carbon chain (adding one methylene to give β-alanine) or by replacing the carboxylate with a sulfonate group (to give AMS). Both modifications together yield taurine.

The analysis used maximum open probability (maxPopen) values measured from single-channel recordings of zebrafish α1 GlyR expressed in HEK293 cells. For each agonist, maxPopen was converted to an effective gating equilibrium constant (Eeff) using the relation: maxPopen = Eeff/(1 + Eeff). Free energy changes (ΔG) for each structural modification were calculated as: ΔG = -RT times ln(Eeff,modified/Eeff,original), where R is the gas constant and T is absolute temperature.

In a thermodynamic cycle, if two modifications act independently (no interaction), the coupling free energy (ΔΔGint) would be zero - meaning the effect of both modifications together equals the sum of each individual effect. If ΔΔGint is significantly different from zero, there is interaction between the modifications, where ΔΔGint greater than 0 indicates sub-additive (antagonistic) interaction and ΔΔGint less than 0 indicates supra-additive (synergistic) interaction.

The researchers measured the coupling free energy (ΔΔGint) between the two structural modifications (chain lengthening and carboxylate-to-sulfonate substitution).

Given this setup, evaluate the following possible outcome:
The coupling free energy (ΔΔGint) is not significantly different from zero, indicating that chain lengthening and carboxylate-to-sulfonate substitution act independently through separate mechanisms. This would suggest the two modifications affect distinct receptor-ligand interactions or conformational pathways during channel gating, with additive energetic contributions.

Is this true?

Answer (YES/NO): NO